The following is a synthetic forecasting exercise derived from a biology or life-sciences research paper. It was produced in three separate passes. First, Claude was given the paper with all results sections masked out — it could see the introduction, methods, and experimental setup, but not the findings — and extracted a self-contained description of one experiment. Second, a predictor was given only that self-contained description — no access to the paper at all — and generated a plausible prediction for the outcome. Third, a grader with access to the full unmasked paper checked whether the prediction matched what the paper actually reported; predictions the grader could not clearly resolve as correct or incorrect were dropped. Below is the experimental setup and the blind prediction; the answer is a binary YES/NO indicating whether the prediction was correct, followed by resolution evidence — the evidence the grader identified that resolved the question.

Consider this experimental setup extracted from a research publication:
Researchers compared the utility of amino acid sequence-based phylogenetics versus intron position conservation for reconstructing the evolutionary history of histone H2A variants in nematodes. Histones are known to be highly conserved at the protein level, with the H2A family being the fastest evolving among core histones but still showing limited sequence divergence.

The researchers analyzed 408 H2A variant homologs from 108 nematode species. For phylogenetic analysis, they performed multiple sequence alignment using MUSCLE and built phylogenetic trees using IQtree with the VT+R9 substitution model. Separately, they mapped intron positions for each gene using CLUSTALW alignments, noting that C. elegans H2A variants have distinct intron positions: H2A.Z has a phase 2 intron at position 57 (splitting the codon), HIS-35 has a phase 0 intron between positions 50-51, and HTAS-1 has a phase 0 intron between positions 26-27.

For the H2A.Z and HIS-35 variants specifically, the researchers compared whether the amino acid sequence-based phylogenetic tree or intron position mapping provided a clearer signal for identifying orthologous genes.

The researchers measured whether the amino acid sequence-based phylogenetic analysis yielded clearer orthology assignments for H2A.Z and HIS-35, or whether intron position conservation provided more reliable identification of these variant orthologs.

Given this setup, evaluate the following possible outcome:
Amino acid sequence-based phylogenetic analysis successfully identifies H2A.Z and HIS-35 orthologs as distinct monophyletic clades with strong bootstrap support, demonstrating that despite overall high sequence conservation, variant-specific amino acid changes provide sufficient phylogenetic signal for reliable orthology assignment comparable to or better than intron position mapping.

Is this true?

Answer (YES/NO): NO